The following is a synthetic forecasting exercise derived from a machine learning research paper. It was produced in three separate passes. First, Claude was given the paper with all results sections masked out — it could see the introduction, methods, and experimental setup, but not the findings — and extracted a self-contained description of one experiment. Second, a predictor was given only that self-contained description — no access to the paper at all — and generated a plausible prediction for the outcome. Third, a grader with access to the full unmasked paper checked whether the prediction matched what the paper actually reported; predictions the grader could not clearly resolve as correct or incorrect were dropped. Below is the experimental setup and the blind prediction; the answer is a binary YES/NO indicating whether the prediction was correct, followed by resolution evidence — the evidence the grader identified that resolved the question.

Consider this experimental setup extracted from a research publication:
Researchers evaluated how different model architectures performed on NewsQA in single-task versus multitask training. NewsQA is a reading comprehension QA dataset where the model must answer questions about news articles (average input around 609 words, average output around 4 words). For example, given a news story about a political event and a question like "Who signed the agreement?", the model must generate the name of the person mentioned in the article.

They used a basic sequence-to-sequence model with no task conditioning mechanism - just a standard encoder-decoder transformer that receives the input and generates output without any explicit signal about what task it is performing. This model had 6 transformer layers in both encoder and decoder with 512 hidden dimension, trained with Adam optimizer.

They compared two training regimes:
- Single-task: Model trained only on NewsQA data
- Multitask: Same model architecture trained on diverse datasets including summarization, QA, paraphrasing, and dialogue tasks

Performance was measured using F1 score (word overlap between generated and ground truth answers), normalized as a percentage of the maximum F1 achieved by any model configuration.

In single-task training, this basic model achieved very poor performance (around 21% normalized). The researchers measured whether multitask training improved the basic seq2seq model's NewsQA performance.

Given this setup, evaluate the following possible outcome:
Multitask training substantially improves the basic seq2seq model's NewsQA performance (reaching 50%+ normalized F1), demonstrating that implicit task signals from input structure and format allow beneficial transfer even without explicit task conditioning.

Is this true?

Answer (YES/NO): YES